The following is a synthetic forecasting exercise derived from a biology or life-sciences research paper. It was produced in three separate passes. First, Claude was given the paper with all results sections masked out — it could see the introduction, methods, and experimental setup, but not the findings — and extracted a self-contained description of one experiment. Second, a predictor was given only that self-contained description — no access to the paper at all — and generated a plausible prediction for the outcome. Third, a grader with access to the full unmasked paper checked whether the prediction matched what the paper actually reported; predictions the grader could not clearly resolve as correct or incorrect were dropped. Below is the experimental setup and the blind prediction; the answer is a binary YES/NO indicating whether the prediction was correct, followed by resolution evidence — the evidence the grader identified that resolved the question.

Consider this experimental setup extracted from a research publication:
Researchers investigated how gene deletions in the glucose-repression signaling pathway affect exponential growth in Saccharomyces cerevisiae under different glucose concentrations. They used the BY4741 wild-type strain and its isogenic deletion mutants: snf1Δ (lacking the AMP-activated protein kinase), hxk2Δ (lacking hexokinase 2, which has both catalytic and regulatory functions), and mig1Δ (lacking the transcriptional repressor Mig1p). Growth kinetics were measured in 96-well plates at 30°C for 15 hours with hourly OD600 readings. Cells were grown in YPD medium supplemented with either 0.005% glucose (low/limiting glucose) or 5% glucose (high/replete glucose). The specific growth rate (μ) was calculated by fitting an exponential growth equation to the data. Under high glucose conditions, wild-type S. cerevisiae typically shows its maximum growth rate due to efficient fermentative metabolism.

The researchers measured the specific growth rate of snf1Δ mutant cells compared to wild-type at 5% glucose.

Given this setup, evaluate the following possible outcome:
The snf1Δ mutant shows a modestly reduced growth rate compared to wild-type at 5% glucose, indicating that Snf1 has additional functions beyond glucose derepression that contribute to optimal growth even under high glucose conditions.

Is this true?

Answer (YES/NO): NO